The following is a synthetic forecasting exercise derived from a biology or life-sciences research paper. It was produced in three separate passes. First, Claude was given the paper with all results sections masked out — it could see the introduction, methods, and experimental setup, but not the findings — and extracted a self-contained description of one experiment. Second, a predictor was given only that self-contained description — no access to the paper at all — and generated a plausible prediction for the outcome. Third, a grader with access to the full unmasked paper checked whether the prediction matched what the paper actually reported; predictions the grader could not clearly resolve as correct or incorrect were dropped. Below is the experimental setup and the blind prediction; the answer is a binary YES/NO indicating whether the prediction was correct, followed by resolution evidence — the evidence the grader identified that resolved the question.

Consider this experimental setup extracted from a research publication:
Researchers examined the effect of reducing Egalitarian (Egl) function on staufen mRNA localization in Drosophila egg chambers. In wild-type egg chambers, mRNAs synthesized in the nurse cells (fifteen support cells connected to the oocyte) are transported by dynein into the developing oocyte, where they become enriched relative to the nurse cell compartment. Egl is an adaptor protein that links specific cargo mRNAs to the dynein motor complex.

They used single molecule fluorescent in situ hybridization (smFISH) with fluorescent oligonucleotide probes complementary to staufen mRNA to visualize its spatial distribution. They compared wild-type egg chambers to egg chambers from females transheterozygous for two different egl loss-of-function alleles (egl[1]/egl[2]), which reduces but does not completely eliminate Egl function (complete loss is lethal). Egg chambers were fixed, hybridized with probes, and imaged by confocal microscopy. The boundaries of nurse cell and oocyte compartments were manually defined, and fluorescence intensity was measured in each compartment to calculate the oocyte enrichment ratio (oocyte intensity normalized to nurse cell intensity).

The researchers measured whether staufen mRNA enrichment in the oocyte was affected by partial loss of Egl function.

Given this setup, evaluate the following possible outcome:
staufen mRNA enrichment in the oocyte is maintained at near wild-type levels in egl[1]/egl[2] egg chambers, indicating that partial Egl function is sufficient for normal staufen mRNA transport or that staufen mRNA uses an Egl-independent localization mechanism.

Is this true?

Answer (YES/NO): NO